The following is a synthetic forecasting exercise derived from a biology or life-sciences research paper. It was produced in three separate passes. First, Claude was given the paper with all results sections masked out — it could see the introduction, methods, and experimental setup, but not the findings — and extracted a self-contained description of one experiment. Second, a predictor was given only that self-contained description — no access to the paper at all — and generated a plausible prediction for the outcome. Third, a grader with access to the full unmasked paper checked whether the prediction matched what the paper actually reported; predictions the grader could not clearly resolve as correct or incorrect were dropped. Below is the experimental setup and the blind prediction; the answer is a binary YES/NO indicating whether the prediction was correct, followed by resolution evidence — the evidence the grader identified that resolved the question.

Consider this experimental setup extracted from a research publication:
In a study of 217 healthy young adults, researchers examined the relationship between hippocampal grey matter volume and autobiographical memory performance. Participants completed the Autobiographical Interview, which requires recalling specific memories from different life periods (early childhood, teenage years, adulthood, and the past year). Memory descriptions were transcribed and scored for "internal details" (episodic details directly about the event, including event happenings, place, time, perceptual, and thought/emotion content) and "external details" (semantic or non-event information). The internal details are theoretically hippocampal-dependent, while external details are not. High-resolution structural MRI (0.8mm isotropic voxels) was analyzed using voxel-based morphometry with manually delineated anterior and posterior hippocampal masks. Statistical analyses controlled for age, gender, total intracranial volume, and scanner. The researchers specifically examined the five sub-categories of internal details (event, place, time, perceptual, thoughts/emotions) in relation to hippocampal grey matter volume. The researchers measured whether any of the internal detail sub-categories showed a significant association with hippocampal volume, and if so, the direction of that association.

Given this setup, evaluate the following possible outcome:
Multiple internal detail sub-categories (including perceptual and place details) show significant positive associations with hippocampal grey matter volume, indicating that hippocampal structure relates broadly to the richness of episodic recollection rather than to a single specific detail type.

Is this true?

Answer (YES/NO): NO